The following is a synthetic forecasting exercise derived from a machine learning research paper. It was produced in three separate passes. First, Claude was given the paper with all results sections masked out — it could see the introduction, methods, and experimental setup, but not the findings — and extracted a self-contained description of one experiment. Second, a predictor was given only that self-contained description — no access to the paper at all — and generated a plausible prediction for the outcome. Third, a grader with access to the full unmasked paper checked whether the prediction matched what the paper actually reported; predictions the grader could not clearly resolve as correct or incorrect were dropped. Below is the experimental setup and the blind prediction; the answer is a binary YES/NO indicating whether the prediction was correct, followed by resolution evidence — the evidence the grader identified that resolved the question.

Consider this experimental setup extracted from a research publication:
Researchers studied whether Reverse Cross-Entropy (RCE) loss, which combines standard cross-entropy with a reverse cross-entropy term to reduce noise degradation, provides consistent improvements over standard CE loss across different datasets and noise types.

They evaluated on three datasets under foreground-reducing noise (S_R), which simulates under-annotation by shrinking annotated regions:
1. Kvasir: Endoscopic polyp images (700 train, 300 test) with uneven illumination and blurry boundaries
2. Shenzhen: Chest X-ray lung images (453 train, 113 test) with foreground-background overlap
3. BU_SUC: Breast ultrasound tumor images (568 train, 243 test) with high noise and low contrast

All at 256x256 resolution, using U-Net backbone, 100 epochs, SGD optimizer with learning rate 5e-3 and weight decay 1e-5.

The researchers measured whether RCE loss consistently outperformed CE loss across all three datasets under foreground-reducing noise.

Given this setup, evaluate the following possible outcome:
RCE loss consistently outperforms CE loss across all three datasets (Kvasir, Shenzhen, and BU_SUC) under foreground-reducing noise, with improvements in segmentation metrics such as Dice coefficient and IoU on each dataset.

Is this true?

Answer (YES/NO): NO